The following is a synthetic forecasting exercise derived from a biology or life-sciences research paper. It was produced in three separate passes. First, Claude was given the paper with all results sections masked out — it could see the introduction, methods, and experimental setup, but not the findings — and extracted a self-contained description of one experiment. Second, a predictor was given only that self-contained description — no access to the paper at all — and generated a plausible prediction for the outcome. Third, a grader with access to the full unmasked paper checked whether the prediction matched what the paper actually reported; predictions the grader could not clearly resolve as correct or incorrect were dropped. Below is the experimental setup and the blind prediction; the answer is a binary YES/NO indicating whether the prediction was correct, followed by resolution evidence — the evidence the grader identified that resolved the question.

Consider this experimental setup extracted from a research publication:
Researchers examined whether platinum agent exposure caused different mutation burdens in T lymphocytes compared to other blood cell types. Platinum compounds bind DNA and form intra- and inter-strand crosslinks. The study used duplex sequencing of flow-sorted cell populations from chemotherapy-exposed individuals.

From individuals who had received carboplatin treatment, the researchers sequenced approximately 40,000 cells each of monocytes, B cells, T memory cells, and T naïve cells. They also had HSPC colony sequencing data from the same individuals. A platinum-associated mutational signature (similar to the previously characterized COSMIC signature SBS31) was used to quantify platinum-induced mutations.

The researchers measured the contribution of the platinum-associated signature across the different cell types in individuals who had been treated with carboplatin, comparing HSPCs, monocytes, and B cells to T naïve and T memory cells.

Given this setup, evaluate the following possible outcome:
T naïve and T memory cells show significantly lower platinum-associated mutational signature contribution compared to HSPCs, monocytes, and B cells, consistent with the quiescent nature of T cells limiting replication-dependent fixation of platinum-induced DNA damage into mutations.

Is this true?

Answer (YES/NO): YES